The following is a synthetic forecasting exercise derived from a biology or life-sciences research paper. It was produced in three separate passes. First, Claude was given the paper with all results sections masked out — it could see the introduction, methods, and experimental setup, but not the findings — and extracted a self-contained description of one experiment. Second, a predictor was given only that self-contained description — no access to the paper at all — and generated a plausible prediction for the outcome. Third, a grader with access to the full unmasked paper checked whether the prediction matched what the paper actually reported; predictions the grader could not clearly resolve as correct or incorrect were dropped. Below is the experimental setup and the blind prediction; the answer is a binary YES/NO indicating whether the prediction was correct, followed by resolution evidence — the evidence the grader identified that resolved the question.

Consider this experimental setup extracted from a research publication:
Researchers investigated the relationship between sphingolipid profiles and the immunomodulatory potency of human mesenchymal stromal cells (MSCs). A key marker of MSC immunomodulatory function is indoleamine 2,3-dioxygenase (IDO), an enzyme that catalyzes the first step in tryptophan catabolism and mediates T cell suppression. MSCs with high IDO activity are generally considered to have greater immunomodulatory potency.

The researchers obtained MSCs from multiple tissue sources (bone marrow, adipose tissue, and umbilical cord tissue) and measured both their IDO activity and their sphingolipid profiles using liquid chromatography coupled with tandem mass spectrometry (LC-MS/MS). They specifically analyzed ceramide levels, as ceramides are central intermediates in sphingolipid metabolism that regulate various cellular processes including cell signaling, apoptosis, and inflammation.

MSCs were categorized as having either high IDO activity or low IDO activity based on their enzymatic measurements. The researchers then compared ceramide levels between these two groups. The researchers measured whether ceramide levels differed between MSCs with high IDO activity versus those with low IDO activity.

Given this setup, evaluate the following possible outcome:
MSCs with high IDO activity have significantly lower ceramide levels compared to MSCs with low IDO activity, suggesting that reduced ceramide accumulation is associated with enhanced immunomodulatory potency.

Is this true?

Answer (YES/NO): YES